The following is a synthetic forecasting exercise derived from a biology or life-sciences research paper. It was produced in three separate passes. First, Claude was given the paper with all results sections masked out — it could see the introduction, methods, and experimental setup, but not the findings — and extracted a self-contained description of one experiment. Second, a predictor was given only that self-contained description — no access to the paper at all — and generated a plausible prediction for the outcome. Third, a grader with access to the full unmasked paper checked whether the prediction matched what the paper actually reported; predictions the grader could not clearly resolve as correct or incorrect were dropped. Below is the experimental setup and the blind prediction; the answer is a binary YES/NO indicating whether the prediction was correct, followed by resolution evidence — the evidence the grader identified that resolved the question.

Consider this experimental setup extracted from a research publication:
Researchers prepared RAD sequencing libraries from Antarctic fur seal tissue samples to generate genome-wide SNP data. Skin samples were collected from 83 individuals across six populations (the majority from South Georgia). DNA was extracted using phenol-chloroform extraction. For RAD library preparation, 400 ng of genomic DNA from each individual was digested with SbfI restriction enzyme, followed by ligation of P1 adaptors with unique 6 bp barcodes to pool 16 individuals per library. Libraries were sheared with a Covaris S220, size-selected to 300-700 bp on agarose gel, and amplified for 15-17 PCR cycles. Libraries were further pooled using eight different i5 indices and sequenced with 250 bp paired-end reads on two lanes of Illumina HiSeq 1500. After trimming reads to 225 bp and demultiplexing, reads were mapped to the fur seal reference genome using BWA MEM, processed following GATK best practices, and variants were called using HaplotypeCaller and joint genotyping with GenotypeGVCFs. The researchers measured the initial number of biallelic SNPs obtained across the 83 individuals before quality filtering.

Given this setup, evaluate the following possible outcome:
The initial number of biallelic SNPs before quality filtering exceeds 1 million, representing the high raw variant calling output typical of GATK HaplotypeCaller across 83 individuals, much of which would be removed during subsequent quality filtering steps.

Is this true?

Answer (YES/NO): NO